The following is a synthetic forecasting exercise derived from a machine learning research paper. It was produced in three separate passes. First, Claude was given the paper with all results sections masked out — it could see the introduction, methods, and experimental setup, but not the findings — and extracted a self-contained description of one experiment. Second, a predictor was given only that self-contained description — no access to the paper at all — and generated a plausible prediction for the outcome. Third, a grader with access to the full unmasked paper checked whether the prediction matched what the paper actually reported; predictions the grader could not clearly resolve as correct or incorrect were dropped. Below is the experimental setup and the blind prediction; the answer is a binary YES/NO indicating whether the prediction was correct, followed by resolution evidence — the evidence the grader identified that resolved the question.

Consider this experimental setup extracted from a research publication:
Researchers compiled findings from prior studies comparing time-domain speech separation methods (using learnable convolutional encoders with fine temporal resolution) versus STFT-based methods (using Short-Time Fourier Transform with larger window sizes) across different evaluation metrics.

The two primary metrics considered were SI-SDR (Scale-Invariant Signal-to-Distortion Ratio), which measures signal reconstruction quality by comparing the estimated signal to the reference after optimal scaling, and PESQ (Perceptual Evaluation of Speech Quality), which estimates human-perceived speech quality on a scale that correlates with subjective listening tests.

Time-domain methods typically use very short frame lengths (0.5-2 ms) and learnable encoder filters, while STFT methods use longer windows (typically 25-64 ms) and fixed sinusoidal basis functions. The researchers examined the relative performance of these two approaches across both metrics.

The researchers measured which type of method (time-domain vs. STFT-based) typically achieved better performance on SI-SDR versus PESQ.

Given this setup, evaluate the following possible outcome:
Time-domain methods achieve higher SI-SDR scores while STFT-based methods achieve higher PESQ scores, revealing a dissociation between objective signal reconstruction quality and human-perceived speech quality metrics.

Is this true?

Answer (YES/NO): YES